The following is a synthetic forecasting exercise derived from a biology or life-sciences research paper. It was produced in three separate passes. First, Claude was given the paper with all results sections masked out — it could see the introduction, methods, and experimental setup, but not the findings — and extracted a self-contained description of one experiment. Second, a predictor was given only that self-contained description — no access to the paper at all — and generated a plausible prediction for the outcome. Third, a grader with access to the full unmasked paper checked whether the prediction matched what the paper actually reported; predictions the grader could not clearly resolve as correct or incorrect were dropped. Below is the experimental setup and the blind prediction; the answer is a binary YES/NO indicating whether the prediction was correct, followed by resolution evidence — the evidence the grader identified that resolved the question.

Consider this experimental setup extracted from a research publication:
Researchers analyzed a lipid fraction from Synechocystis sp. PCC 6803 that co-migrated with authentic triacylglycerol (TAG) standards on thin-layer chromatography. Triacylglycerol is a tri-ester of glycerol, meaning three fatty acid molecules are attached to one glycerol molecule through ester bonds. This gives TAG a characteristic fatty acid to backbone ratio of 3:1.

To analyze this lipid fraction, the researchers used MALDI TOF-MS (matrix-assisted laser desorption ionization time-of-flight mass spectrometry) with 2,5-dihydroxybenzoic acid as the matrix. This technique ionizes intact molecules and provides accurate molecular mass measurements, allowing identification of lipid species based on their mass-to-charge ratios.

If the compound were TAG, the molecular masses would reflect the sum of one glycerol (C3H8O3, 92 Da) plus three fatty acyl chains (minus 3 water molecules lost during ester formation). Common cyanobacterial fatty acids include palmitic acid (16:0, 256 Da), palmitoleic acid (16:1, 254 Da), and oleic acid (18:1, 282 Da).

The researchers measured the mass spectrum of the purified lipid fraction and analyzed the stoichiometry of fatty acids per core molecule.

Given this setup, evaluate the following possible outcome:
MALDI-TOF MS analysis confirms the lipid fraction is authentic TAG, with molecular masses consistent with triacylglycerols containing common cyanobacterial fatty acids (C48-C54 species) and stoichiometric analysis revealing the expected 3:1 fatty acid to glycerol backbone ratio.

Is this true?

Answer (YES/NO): NO